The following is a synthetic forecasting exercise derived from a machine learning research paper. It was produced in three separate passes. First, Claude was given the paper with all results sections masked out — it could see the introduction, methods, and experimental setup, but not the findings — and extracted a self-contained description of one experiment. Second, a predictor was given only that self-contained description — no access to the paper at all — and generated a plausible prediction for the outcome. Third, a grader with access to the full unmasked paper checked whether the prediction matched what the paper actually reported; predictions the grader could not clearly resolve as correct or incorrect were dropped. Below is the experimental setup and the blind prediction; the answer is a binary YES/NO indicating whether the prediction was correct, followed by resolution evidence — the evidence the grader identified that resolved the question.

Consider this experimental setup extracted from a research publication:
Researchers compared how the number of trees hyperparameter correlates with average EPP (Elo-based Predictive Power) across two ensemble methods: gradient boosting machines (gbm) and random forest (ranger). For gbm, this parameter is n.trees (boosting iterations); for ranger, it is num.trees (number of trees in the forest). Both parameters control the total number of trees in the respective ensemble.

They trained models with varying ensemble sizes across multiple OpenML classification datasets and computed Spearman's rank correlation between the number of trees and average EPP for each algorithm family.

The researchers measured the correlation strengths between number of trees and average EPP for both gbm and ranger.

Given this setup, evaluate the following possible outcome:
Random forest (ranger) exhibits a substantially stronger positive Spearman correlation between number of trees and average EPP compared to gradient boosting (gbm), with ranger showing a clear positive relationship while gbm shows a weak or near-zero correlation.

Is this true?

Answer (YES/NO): NO